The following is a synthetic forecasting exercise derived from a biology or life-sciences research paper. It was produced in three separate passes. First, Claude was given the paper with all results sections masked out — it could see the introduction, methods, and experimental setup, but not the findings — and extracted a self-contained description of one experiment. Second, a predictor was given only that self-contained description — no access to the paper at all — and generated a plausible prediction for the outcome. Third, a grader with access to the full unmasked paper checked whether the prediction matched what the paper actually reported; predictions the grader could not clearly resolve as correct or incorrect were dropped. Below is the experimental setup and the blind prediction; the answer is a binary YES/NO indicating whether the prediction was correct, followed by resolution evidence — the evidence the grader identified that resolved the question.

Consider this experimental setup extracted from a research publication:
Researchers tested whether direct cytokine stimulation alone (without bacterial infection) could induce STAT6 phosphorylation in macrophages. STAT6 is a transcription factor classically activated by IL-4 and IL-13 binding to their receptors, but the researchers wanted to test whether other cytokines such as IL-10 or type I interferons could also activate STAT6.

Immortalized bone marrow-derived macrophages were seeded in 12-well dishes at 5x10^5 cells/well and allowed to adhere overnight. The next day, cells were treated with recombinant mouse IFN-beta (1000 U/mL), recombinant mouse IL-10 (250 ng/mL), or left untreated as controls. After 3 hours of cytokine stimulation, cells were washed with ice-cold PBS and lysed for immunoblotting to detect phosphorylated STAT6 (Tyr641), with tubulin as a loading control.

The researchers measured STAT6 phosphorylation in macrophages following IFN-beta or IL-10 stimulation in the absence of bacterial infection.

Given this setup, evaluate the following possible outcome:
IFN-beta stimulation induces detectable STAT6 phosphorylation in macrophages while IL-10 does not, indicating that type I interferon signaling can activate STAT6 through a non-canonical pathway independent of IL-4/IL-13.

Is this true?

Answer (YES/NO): NO